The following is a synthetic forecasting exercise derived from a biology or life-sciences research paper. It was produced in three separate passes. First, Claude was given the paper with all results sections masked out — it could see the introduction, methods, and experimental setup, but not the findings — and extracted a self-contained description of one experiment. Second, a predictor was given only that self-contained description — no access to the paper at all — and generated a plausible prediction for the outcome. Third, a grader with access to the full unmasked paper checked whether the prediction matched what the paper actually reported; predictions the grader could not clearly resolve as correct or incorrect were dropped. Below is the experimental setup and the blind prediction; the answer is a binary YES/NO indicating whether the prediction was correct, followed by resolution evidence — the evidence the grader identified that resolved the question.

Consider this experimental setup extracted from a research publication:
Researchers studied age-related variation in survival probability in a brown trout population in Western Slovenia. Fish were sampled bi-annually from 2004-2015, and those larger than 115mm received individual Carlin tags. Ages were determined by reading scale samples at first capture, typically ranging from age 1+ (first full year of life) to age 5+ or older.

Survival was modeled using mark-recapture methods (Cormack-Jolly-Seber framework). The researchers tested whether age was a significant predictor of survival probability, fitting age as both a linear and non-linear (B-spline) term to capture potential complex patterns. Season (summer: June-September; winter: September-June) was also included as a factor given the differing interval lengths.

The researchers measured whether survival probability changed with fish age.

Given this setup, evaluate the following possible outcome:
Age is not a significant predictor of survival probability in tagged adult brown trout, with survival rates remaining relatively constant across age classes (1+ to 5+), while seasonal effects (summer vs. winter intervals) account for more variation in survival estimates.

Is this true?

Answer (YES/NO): NO